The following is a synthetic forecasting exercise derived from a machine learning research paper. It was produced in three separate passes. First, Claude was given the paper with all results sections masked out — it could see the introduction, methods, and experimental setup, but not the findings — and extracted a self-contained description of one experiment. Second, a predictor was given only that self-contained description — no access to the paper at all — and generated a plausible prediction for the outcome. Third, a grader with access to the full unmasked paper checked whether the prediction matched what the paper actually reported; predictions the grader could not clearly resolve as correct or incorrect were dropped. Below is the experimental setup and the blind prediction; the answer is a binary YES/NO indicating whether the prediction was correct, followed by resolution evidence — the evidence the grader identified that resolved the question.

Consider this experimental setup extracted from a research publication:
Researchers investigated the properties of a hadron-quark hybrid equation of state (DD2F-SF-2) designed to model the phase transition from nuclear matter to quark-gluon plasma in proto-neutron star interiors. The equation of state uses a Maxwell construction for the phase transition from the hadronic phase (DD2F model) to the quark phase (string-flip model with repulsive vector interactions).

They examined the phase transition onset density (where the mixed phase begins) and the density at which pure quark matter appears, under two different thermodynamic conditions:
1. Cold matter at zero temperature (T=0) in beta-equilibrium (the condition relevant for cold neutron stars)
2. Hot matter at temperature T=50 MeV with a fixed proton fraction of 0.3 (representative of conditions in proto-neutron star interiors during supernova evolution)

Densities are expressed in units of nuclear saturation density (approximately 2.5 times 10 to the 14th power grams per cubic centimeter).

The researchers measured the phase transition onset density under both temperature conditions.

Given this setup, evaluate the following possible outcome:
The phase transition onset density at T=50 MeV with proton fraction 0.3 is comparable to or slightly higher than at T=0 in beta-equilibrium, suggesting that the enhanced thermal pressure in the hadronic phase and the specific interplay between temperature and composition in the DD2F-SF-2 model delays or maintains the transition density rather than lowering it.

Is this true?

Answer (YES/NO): NO